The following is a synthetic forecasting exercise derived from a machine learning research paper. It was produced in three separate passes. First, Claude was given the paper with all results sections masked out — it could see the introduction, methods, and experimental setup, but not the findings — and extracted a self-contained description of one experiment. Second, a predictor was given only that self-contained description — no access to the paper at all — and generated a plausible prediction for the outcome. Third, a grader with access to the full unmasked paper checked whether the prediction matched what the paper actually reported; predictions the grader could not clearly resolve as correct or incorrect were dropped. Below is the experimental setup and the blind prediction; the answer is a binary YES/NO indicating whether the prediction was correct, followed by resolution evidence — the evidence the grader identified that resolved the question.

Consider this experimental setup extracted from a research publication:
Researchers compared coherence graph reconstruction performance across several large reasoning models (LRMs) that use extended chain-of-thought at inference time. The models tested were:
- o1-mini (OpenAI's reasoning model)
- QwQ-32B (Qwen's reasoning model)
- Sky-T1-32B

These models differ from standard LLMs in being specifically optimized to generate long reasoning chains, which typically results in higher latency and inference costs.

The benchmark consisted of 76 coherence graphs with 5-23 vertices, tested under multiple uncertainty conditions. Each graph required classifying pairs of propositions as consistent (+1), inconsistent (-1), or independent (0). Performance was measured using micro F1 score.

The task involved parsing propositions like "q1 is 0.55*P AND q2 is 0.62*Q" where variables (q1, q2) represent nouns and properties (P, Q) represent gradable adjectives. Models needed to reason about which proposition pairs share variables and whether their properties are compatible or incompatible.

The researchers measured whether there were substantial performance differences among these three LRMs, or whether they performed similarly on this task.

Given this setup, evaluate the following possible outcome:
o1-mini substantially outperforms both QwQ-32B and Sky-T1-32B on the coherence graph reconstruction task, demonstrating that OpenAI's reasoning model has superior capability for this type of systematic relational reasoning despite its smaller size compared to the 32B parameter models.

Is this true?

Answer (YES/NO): NO